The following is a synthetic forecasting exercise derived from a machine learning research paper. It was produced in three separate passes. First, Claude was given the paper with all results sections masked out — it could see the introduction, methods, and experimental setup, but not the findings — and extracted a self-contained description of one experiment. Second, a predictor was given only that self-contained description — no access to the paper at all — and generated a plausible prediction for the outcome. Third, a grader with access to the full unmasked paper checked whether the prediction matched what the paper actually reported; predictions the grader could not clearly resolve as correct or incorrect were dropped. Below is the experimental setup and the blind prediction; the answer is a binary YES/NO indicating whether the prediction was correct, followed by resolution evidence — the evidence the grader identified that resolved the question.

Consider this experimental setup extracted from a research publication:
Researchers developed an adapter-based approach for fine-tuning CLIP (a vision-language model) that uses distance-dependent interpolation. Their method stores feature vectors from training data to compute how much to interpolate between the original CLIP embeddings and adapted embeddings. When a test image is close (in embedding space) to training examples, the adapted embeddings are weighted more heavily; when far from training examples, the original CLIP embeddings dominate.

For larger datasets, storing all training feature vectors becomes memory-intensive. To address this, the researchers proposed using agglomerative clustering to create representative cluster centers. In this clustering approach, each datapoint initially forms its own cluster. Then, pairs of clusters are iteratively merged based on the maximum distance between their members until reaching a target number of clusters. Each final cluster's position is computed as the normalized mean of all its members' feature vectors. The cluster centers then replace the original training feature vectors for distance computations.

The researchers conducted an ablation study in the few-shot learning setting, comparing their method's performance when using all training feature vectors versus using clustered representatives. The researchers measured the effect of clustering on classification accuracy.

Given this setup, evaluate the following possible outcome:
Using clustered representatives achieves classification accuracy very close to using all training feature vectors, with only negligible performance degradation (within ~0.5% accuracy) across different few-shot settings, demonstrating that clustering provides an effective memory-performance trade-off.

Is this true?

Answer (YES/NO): NO